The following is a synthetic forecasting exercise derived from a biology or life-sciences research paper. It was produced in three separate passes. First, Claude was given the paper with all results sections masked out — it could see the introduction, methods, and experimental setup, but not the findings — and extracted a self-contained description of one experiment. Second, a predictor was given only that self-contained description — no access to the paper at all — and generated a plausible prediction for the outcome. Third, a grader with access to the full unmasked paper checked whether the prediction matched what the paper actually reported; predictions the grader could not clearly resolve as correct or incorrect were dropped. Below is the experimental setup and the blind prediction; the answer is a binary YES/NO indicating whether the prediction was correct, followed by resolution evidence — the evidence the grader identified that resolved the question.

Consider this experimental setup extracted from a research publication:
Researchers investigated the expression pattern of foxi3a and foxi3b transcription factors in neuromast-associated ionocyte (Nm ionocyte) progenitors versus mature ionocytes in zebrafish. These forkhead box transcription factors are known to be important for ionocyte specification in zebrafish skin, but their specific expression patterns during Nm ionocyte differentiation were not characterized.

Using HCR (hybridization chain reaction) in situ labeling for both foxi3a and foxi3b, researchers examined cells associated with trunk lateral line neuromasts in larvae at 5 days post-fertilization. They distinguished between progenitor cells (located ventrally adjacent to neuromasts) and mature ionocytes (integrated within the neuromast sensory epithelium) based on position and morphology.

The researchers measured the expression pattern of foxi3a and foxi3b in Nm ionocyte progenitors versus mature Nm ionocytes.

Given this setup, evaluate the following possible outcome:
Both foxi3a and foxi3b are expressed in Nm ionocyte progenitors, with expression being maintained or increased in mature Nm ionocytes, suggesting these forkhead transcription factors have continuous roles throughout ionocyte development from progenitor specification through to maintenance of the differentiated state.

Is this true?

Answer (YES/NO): NO